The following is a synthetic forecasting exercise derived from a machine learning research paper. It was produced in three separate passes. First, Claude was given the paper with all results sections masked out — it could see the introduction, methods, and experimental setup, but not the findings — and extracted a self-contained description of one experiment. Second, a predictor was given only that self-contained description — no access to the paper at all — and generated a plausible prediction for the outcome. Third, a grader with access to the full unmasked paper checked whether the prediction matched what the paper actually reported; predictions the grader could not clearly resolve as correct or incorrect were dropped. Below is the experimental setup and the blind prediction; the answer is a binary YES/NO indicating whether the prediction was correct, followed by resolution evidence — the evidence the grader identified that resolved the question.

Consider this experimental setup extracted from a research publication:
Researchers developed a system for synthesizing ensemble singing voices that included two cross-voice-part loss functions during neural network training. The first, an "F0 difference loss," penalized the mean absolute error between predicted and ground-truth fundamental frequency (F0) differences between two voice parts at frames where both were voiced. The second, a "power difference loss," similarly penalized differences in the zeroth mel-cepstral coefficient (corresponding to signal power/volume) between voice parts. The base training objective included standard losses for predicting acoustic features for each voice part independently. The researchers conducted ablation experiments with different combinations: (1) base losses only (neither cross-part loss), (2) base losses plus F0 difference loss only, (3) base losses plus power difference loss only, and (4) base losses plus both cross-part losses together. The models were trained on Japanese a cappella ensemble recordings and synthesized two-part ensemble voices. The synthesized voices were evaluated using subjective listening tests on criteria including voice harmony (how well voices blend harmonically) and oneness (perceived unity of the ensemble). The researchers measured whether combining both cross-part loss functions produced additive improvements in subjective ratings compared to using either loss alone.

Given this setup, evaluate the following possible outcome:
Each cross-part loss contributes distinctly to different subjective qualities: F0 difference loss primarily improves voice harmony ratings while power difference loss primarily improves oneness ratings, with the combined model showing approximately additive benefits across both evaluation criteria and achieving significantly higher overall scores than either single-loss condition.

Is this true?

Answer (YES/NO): NO